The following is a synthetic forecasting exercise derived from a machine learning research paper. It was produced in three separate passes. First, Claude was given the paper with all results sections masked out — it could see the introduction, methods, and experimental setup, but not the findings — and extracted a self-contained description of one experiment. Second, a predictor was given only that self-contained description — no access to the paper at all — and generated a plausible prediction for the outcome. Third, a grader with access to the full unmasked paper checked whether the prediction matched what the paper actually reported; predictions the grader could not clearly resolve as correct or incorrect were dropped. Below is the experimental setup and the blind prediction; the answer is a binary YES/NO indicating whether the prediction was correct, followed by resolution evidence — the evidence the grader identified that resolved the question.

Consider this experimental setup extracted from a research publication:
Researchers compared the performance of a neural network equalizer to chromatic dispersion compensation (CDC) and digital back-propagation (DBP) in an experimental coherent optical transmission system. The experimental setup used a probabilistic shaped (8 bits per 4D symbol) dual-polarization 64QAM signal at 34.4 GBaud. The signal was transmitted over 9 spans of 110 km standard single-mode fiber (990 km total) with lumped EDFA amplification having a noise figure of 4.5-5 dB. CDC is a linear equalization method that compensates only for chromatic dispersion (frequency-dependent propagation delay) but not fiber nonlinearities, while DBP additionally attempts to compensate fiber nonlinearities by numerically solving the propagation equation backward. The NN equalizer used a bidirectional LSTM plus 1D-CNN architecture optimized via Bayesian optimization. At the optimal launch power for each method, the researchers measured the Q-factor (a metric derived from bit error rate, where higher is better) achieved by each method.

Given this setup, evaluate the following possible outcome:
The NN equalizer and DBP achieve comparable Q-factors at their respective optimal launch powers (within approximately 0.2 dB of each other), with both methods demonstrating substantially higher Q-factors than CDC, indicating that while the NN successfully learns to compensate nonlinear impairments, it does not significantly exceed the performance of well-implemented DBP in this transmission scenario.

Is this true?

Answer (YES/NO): YES